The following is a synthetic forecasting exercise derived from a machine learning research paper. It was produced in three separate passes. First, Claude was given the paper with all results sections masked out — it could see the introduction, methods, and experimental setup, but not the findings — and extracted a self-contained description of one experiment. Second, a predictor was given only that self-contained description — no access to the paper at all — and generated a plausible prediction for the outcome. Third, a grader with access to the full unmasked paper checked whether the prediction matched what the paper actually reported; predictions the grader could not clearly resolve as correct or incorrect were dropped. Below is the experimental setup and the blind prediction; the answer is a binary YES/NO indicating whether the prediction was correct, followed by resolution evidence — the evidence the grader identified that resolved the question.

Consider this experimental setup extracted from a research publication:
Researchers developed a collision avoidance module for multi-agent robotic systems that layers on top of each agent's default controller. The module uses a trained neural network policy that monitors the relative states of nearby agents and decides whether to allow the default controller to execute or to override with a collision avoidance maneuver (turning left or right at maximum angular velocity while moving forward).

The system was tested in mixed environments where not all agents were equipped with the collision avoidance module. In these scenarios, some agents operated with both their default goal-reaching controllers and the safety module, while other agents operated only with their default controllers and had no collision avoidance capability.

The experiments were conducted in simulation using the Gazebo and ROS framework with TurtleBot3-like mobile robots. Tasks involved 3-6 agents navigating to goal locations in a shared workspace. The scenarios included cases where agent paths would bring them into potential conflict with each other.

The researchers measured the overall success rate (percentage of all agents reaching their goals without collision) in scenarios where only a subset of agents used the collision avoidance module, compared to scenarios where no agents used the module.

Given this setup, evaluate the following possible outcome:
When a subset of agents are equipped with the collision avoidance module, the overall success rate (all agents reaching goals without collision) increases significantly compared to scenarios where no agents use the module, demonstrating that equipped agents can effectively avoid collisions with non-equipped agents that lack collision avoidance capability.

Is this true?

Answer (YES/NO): YES